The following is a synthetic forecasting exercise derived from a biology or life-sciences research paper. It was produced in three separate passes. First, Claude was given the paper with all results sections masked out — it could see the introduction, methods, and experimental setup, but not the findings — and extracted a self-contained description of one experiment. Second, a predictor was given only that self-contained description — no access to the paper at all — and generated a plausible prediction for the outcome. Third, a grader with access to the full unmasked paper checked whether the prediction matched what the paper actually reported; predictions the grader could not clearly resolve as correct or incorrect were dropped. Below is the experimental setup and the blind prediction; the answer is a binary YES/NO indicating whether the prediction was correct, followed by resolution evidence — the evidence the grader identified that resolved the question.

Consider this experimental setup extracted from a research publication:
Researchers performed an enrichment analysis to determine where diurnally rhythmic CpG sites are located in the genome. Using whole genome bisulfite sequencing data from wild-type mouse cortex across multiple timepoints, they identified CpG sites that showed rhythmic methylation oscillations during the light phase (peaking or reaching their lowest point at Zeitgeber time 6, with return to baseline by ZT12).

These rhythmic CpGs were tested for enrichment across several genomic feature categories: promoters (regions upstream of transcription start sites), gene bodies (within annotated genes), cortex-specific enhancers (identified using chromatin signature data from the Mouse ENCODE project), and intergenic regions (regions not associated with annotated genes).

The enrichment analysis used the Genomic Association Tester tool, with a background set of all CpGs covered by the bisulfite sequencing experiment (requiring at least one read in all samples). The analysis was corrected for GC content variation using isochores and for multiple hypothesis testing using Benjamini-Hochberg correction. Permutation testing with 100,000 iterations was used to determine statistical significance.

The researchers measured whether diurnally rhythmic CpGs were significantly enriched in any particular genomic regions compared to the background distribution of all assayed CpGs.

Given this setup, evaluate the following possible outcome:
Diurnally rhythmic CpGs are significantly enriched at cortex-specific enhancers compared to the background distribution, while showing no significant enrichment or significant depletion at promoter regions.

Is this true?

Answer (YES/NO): NO